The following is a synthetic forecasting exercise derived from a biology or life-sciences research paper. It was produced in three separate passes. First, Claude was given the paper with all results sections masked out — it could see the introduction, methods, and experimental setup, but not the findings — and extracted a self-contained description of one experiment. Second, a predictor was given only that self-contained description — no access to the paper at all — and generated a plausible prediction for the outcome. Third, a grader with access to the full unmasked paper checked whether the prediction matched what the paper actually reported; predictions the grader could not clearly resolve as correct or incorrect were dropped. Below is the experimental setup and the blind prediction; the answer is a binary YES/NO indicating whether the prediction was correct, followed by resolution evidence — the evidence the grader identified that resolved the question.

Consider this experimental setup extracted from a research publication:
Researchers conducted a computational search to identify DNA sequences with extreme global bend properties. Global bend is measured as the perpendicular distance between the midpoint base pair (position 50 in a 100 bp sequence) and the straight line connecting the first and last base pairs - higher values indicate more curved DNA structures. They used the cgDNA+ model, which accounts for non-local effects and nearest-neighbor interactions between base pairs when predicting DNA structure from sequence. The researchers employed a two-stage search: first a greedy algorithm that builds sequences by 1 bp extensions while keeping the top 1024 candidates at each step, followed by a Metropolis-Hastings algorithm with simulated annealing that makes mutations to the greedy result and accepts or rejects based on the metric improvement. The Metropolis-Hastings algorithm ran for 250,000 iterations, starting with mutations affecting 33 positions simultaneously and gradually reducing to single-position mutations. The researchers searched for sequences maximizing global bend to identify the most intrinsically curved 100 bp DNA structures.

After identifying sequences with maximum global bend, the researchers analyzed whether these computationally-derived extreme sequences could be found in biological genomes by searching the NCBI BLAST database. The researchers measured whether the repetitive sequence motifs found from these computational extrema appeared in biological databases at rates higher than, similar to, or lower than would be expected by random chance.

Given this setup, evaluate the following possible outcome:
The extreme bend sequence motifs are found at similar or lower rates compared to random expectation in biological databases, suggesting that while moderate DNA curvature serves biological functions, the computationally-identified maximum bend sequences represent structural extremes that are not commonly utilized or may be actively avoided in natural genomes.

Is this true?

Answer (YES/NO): NO